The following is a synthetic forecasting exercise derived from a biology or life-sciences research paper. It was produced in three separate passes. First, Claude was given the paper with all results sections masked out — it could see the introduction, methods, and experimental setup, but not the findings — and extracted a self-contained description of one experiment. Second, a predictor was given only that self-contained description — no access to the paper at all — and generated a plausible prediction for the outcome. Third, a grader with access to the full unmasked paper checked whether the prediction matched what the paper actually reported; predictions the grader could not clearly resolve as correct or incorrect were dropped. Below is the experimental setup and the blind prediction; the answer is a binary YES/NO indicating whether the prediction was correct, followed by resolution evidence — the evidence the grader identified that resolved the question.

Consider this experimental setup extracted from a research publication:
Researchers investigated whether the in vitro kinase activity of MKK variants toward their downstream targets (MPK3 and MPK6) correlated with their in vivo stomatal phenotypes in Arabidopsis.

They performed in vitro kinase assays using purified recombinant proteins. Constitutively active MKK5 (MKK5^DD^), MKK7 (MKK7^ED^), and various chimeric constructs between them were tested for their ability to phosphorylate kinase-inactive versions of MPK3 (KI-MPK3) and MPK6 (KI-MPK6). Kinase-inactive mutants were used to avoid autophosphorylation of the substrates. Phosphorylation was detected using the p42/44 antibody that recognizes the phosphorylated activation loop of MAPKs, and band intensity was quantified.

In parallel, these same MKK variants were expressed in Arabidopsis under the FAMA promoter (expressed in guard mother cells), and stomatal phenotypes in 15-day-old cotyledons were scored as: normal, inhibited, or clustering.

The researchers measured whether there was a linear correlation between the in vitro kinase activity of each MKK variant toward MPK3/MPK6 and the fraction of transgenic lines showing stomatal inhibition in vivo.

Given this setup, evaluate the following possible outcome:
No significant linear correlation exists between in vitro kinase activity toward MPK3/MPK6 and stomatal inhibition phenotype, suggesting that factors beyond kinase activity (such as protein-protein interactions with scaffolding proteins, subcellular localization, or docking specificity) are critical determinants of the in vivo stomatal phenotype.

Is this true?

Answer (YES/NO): YES